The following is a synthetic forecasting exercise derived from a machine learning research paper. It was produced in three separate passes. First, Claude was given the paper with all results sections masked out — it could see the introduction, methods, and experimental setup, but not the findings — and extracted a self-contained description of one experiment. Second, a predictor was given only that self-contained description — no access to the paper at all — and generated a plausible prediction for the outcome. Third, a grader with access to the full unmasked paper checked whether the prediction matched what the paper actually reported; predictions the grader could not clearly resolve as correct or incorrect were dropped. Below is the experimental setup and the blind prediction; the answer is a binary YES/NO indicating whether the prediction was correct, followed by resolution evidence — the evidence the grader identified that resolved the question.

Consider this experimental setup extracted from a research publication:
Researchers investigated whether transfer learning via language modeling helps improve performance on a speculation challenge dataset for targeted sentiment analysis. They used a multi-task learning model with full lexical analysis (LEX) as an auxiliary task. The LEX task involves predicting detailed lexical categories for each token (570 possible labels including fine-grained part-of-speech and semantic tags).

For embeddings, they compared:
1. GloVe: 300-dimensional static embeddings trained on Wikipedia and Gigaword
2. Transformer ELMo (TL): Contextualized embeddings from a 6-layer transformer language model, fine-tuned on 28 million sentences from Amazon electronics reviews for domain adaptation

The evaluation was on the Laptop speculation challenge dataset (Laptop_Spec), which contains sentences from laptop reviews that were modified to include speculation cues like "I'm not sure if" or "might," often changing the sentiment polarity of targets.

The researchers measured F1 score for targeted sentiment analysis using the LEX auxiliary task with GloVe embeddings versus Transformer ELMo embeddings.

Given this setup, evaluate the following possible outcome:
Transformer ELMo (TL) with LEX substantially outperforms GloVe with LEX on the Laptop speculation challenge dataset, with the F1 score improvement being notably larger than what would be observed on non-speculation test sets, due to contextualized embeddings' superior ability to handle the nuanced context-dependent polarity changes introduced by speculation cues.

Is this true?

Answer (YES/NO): NO